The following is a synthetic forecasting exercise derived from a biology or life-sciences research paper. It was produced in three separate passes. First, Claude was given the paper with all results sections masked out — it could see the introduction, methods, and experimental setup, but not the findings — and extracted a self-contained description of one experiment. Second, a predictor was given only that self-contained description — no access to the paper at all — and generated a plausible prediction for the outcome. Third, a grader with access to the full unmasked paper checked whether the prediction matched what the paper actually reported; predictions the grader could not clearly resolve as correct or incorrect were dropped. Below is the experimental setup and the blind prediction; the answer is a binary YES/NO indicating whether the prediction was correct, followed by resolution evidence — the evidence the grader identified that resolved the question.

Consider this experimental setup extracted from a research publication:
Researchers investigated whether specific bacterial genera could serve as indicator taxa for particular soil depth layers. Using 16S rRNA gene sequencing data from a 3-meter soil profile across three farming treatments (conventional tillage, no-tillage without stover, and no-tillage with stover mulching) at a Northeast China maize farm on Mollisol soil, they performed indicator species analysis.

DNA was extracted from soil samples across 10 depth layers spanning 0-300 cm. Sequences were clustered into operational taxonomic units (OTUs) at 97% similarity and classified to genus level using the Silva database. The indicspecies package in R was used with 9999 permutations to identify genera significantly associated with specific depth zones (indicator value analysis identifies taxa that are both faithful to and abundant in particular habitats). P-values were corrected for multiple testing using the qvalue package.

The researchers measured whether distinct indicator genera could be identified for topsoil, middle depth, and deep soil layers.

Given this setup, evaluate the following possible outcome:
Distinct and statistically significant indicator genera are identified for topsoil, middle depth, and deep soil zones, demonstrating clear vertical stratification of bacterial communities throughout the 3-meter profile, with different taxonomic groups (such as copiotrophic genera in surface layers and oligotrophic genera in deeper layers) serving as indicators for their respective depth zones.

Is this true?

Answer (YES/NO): NO